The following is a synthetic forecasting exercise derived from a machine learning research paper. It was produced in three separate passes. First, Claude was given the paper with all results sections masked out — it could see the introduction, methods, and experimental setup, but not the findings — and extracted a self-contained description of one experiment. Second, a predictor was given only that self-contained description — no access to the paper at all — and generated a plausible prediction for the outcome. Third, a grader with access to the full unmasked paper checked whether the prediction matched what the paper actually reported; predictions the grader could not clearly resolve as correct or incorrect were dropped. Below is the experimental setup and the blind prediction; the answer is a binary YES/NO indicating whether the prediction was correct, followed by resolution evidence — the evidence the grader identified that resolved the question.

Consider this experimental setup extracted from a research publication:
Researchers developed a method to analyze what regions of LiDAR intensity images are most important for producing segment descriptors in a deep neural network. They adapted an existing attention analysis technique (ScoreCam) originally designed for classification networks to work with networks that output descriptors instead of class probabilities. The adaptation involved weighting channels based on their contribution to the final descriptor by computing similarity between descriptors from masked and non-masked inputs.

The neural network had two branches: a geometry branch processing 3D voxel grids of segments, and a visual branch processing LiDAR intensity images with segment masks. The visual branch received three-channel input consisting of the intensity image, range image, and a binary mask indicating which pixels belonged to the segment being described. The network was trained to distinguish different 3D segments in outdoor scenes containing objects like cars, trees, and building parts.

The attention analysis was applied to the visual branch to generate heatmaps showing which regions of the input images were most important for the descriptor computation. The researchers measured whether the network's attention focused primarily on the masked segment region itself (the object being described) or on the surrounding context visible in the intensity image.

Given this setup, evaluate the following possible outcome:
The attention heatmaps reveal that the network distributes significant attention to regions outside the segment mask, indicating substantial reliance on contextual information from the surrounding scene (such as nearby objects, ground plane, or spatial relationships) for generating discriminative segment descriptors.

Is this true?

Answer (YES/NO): YES